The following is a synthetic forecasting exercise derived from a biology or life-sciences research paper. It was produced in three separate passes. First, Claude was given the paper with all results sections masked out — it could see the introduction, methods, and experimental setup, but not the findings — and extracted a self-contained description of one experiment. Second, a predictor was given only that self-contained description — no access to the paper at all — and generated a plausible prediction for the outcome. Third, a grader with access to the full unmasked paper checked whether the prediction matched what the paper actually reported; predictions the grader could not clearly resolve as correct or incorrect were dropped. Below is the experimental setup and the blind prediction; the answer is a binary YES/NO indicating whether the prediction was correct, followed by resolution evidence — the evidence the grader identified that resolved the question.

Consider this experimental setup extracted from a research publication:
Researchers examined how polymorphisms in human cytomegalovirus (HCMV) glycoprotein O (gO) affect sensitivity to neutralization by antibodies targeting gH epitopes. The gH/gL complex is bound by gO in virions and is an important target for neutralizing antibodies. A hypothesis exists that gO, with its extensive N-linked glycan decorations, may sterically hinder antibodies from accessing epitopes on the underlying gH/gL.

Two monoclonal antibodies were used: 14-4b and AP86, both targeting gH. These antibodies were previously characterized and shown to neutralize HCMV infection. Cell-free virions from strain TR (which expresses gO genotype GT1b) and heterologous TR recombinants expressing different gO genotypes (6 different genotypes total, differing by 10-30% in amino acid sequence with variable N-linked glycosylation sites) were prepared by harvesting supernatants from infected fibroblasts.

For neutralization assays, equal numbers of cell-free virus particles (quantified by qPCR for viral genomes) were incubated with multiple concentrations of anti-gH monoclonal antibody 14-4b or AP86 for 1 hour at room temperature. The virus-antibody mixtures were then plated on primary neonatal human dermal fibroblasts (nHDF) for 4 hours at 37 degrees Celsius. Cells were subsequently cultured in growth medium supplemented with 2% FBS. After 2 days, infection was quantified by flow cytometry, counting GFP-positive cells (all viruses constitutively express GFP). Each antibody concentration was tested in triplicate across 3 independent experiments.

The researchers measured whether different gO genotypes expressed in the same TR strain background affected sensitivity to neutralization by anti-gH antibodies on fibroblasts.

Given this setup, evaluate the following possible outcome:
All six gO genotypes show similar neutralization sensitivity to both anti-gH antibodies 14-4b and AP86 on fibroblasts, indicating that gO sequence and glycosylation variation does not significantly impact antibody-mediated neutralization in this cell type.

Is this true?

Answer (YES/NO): NO